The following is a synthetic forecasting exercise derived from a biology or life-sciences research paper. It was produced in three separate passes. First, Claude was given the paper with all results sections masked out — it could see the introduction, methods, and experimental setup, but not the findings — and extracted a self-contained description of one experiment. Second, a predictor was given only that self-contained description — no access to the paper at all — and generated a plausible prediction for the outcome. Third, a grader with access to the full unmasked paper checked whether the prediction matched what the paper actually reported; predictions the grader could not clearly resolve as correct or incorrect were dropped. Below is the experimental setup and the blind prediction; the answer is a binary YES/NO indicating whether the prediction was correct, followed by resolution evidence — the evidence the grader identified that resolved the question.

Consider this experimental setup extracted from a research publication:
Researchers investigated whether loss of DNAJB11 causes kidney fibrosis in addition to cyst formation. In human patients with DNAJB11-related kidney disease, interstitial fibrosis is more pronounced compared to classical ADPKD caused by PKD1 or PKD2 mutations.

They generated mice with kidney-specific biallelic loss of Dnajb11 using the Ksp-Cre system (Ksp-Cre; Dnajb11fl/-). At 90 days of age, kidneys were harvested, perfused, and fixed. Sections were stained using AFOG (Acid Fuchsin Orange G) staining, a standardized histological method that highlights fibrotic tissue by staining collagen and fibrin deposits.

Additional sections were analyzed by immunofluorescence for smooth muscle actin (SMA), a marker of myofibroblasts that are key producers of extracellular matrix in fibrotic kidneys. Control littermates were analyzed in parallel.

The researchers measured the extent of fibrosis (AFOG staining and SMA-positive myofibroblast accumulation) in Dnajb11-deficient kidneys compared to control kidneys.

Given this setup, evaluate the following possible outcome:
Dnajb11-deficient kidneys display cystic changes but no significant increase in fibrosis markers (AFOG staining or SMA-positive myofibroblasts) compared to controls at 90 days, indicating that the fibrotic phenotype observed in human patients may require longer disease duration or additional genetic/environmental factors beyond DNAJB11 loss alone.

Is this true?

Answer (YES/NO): NO